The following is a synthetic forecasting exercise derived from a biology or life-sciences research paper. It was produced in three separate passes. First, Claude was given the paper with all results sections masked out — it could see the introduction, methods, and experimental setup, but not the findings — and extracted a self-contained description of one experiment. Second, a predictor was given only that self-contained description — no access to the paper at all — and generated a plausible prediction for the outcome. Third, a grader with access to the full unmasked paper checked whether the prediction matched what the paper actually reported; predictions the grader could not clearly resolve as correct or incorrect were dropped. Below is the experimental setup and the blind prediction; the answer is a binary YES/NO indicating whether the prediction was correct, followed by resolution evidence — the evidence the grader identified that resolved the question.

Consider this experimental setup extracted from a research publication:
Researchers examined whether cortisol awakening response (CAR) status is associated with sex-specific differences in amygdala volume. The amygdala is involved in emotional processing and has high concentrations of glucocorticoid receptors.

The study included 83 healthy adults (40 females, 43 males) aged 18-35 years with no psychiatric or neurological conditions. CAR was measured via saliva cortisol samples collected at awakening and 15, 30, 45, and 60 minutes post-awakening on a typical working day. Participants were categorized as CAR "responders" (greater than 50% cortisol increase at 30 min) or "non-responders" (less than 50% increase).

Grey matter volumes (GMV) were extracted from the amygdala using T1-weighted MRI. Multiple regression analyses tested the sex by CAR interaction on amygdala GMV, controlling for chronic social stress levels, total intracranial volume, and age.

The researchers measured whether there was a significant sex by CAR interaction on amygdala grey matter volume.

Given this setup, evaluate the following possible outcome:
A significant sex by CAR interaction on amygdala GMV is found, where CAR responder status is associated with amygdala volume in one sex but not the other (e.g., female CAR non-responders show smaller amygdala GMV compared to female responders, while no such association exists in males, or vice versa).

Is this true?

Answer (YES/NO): NO